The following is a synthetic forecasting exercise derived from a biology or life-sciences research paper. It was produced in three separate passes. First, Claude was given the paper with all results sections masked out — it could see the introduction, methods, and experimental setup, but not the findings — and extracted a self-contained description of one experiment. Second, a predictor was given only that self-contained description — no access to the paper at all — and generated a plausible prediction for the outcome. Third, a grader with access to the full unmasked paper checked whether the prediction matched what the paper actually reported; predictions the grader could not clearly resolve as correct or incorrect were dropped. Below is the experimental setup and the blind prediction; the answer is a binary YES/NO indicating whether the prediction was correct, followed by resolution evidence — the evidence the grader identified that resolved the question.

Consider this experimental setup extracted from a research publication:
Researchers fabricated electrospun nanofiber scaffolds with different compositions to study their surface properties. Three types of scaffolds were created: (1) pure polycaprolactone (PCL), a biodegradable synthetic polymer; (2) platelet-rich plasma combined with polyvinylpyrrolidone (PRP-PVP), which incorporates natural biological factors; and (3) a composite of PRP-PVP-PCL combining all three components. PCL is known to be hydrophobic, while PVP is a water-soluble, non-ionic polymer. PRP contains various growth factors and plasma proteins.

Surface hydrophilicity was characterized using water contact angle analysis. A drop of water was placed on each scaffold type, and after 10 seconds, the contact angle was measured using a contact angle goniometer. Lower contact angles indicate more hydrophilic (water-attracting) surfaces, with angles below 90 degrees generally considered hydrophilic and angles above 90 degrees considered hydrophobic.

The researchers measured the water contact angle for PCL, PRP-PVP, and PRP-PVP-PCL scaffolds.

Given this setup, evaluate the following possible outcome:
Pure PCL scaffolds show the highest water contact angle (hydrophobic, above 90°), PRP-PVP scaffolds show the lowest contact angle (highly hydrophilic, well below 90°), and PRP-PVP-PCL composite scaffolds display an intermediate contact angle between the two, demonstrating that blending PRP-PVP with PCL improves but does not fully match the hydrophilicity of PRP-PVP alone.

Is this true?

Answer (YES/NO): NO